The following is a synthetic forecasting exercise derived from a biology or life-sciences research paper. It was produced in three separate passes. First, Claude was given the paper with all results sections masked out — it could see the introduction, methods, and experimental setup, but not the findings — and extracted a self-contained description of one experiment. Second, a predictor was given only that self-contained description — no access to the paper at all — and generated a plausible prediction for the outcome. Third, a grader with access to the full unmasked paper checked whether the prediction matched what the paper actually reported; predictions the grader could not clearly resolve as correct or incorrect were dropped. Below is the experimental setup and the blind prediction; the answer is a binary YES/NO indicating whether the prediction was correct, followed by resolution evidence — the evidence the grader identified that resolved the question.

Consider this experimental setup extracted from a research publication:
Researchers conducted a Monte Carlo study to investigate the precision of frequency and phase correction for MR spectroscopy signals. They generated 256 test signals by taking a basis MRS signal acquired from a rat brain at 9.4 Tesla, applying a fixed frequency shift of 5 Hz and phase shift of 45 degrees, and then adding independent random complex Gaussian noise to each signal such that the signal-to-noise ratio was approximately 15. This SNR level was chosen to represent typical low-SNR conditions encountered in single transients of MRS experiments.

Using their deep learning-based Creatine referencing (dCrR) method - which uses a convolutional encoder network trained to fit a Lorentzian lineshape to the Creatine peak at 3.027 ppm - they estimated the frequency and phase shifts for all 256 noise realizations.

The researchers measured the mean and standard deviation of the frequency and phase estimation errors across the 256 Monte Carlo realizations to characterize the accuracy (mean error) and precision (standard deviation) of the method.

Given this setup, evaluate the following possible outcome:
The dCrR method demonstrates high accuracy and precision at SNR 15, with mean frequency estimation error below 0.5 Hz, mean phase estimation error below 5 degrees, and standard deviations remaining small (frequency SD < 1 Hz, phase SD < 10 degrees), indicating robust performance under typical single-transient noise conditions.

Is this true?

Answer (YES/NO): NO